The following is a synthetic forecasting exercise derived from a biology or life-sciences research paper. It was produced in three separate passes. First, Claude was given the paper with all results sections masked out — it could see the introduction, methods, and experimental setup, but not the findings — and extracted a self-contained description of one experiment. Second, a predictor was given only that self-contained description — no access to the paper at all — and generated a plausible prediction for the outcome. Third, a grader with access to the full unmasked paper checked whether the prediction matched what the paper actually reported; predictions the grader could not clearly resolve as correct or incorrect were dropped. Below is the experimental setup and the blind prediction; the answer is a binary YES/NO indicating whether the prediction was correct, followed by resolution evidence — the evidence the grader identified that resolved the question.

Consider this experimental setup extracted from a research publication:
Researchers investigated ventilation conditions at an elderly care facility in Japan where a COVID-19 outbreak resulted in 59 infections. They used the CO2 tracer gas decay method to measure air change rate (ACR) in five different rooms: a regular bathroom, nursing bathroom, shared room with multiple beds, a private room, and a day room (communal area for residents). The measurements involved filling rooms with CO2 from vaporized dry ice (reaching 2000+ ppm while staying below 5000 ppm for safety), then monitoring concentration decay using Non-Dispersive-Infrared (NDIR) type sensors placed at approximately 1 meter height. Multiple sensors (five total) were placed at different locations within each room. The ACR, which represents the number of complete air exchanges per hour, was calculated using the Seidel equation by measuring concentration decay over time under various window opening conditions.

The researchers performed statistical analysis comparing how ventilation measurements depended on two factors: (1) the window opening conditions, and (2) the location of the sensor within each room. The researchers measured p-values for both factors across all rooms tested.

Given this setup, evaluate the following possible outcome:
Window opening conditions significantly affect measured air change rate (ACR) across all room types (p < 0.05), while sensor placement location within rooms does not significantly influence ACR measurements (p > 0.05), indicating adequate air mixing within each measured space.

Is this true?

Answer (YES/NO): YES